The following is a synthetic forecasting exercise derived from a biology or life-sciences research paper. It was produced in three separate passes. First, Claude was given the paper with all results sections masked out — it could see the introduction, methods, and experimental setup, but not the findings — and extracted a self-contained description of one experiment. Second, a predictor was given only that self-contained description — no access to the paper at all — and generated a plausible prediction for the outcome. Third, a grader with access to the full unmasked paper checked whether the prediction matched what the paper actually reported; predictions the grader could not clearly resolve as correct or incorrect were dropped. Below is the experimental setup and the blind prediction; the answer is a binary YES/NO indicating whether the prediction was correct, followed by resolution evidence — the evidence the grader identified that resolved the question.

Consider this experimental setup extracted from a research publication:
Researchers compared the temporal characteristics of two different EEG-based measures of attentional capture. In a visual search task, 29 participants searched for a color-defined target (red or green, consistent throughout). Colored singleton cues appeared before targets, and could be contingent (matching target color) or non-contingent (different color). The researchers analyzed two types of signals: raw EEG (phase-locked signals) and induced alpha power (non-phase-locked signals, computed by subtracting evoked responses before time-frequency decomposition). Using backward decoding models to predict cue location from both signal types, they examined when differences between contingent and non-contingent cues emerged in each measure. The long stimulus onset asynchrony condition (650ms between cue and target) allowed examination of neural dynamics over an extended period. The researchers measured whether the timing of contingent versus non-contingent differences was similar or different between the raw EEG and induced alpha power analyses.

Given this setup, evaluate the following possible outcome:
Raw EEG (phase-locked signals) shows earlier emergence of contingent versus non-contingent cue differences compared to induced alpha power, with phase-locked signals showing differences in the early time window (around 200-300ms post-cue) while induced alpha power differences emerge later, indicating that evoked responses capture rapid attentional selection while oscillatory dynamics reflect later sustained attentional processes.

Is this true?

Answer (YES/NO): YES